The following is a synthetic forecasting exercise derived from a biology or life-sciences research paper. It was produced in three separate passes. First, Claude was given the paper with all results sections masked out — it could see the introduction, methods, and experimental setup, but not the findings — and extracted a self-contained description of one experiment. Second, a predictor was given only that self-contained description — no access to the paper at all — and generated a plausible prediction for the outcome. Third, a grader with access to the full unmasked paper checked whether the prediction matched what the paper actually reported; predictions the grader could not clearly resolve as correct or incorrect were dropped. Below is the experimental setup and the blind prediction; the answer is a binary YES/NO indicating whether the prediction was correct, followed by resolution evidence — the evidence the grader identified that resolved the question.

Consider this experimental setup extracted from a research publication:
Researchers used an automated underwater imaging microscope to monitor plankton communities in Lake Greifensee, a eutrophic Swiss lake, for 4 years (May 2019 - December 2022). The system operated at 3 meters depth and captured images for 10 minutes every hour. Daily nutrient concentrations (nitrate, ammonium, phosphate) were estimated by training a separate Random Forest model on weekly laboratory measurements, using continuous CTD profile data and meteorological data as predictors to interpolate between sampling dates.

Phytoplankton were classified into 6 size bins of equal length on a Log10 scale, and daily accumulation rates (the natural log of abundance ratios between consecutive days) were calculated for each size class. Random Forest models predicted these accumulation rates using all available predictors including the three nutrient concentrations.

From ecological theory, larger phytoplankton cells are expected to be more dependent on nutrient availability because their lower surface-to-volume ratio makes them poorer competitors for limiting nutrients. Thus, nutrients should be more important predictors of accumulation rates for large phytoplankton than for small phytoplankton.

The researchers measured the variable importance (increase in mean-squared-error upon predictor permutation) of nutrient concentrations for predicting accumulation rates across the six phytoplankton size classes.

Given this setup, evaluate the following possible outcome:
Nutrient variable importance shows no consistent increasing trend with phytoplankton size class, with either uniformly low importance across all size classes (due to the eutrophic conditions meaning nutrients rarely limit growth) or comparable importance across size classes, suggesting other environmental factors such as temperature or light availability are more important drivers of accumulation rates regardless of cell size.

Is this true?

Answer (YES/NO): NO